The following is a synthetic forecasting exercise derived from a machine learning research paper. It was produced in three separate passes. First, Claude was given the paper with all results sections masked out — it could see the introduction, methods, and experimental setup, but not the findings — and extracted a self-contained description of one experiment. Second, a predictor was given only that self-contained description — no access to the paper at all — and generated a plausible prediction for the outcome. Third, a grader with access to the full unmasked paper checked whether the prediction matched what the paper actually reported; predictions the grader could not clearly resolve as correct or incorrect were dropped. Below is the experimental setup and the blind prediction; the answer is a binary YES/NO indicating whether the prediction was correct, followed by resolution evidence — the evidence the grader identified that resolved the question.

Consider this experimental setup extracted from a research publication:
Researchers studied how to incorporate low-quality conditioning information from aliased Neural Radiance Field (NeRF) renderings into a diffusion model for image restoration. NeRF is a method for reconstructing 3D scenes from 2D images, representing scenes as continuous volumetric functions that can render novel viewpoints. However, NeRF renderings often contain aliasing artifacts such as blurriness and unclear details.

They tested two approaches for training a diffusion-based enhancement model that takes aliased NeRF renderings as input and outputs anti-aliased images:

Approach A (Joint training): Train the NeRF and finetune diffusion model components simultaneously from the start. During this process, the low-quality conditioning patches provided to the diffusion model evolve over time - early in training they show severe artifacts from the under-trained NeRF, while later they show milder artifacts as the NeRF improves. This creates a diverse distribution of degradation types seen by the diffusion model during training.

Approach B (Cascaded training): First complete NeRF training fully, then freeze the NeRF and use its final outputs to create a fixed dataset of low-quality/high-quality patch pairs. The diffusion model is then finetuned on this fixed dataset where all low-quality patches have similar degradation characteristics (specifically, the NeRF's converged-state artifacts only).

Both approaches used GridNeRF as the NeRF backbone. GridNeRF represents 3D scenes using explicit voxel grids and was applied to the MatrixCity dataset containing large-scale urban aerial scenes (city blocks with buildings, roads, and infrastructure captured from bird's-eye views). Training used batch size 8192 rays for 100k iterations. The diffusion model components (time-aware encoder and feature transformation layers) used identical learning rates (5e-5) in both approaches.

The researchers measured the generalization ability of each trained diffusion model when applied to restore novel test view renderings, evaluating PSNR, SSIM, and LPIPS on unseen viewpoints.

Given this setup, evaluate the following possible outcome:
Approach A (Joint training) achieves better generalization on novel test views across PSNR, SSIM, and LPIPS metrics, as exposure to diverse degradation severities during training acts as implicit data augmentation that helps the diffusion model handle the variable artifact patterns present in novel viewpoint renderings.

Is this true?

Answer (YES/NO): YES